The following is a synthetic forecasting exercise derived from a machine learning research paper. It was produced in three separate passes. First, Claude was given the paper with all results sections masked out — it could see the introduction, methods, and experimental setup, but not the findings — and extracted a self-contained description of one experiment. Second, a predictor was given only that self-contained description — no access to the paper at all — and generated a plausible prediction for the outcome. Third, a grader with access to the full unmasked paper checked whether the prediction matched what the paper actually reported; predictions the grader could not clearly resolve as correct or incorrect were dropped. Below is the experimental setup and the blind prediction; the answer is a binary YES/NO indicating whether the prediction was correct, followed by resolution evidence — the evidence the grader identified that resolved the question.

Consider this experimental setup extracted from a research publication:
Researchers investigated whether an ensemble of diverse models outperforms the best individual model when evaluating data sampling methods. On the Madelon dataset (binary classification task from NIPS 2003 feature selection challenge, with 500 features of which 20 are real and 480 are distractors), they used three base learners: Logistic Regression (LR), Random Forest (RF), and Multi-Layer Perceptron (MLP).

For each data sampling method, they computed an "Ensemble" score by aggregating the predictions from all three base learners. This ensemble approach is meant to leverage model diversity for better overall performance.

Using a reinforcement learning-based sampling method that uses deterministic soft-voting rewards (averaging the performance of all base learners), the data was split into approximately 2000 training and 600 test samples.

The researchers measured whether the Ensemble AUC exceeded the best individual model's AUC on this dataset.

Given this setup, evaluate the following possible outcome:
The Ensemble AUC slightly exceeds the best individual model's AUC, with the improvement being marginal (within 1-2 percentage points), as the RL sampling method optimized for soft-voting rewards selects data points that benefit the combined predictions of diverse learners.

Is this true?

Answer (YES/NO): NO